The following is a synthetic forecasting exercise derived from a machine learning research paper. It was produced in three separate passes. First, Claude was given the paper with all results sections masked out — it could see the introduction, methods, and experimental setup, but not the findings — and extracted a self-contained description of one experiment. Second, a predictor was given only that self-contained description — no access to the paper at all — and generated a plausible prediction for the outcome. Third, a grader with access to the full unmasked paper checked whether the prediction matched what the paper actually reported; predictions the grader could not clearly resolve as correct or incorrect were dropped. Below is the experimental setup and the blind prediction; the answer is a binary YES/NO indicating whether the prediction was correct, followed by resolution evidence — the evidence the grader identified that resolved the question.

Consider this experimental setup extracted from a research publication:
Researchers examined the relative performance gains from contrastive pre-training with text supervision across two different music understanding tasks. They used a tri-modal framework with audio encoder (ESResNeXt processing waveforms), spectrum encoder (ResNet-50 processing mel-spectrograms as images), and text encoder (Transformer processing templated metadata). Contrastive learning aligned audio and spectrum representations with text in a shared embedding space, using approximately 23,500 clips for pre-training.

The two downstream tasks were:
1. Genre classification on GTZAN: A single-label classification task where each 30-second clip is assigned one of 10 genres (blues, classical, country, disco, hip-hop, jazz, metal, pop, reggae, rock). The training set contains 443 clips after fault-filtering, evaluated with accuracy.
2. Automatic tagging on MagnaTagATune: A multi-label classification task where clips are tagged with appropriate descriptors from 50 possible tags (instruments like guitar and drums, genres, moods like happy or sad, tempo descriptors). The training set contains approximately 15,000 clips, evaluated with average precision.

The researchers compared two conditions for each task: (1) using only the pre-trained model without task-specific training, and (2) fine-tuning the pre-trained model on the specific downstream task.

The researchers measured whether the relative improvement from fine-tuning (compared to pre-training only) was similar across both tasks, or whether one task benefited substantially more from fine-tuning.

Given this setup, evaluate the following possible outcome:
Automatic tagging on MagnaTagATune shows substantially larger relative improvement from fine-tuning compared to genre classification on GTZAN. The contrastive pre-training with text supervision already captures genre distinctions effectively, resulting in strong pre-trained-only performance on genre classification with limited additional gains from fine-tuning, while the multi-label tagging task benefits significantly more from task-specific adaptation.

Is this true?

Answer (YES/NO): NO